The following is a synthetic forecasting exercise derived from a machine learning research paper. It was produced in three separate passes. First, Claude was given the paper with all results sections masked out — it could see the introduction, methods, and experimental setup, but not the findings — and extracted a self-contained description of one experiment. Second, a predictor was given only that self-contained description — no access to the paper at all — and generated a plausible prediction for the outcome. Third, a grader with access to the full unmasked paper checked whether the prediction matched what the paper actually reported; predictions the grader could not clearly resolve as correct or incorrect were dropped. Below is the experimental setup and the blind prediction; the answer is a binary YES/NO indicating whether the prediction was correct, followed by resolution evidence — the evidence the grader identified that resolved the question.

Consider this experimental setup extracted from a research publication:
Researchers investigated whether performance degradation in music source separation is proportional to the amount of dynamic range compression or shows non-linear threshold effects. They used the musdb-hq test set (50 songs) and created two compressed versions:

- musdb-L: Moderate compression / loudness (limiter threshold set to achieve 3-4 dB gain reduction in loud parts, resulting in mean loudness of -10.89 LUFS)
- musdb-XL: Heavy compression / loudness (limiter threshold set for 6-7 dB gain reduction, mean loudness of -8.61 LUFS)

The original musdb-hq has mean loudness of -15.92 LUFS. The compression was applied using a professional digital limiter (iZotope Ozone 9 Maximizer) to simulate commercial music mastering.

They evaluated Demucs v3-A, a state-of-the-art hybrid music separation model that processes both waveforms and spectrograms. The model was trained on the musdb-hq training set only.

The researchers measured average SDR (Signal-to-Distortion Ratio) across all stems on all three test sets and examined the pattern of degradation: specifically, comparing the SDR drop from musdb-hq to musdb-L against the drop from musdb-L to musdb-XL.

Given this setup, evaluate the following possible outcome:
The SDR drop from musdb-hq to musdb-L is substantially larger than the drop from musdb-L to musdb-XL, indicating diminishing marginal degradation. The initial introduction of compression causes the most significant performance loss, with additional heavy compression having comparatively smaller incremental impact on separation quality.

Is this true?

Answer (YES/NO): NO